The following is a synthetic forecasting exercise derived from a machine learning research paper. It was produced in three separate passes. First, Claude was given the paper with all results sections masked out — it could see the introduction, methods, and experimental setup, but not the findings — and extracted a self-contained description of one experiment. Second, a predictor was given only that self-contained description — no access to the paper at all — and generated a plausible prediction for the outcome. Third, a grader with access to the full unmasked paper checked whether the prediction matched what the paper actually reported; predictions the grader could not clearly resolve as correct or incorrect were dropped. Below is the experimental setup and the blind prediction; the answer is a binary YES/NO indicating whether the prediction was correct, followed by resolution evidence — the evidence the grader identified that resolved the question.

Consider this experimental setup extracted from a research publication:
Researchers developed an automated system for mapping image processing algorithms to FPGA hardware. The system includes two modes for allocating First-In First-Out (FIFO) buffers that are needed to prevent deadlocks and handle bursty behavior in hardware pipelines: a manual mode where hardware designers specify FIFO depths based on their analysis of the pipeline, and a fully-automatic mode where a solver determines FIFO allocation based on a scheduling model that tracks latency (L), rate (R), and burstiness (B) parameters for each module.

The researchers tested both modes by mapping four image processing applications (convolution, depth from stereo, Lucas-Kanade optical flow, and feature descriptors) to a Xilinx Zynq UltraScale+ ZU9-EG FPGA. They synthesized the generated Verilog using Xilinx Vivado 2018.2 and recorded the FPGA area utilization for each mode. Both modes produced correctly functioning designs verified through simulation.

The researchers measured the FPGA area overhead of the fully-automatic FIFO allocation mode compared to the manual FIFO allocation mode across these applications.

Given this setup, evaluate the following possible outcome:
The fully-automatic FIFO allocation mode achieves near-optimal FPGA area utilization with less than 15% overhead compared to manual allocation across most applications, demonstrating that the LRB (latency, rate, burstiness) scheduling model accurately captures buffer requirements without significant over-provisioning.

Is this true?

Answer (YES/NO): NO